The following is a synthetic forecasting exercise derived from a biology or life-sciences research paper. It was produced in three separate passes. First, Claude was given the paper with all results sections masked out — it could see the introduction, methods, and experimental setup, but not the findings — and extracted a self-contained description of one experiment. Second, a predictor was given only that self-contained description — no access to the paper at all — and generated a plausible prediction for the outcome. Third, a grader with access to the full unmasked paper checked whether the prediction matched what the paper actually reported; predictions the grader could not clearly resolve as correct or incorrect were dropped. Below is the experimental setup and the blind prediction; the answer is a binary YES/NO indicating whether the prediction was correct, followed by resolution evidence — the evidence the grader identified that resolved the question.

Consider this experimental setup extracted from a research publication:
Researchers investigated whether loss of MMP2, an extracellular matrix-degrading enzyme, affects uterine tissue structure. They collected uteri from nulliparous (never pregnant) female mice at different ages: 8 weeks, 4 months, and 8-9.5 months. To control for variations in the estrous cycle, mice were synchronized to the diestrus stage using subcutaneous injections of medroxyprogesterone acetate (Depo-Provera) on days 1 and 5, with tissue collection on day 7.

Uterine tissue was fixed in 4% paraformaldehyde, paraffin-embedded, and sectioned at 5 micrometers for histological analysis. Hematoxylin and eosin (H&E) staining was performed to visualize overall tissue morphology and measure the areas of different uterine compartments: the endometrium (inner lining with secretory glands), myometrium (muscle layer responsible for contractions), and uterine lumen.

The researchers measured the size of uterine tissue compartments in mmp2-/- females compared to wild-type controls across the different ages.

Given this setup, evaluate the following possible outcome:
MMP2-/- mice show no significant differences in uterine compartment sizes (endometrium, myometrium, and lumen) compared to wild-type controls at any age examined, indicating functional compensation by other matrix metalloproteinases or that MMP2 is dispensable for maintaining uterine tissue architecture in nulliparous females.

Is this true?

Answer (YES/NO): NO